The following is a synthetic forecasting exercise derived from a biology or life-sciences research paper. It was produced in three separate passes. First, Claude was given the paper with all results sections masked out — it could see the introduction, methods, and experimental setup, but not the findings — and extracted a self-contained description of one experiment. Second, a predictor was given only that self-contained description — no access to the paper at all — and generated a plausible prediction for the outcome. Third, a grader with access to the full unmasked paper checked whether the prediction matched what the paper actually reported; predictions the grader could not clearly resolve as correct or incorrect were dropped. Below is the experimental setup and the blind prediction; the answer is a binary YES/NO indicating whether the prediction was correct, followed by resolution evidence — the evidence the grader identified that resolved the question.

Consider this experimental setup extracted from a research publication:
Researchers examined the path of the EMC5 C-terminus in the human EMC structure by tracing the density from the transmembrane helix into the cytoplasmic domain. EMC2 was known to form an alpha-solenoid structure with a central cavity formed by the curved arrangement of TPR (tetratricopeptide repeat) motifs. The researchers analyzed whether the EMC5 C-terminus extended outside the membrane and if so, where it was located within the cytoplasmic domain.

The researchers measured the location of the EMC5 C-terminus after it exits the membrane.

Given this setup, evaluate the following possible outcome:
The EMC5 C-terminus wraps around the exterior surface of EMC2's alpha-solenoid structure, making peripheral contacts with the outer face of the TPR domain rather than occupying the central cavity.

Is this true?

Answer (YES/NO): NO